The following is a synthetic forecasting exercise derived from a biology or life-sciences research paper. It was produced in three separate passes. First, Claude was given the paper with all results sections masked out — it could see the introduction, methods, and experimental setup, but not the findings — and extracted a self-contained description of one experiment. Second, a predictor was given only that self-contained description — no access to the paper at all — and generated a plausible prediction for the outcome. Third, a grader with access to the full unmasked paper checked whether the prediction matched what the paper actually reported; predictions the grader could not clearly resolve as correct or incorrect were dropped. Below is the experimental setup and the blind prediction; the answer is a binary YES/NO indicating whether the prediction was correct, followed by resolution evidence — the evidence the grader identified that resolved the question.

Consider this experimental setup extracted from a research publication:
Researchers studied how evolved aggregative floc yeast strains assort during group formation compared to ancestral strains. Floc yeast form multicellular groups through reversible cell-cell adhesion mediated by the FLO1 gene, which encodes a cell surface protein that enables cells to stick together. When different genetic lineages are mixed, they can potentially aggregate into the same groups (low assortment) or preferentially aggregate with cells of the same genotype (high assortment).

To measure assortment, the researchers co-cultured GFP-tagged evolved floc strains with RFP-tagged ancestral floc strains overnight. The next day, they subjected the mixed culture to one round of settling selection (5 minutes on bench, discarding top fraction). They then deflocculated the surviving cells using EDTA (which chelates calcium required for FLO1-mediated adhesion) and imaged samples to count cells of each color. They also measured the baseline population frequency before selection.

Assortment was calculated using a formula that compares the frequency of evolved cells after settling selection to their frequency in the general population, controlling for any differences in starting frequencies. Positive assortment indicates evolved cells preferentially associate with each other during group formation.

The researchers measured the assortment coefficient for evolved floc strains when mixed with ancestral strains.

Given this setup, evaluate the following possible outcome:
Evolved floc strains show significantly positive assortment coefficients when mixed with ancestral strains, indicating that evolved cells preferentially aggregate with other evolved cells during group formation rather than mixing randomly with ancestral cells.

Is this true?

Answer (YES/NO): NO